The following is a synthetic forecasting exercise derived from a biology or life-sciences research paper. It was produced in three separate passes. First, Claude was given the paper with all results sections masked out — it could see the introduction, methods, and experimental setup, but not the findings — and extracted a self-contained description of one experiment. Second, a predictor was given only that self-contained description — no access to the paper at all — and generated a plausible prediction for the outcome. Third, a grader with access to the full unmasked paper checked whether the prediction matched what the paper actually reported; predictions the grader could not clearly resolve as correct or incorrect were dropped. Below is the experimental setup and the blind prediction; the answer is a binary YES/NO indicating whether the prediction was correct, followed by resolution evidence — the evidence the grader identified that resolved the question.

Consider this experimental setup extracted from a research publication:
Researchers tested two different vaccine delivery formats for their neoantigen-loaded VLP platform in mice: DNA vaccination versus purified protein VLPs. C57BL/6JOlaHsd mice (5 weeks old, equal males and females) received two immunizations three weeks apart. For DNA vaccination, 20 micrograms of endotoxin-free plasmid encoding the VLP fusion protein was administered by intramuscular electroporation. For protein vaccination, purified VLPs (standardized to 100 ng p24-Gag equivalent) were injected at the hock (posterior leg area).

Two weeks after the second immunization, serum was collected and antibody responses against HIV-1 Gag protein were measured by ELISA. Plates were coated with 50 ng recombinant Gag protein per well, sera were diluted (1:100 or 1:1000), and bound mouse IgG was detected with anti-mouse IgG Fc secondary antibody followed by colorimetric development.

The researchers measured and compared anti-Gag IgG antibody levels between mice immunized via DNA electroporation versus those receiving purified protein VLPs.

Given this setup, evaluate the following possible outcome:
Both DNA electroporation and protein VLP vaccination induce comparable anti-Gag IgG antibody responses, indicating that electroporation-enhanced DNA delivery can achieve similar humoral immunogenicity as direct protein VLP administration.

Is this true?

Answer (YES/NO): NO